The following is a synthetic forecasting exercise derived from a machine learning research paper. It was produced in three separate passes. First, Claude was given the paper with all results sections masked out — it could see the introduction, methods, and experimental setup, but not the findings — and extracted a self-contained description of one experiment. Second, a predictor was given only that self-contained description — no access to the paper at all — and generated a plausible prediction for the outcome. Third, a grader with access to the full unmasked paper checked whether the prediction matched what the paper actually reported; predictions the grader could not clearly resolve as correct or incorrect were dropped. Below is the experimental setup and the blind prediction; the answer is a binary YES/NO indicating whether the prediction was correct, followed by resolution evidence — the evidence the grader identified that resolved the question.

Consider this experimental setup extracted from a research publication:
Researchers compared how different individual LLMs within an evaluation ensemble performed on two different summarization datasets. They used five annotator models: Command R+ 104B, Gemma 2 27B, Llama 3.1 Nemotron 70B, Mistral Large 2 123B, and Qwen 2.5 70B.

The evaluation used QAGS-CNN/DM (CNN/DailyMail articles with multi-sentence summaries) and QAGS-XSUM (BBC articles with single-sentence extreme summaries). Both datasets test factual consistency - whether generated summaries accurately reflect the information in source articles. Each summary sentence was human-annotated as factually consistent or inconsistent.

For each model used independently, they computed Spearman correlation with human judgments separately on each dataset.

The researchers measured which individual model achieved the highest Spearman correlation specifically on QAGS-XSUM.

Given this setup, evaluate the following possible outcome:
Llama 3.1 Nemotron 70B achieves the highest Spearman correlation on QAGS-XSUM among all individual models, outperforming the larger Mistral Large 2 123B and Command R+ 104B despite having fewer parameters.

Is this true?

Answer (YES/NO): NO